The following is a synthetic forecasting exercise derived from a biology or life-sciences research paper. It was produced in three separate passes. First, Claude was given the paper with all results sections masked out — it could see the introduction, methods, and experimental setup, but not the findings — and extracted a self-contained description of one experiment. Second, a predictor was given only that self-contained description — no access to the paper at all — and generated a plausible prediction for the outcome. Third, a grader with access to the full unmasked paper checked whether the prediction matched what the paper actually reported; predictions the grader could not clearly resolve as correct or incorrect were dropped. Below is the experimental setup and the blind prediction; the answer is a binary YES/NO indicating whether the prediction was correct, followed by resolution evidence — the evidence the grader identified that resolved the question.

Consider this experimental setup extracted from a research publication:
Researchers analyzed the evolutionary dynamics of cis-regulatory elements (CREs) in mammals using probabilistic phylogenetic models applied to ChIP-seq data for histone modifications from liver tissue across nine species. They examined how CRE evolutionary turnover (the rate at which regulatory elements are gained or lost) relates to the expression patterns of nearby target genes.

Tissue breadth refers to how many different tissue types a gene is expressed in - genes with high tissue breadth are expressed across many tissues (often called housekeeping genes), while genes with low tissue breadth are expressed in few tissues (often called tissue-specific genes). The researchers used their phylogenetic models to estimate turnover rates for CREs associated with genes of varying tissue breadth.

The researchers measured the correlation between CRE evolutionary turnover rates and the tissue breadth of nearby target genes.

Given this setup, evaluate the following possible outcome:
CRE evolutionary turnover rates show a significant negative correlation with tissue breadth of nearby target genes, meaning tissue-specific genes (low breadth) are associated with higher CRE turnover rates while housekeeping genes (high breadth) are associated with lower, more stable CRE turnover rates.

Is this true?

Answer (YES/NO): YES